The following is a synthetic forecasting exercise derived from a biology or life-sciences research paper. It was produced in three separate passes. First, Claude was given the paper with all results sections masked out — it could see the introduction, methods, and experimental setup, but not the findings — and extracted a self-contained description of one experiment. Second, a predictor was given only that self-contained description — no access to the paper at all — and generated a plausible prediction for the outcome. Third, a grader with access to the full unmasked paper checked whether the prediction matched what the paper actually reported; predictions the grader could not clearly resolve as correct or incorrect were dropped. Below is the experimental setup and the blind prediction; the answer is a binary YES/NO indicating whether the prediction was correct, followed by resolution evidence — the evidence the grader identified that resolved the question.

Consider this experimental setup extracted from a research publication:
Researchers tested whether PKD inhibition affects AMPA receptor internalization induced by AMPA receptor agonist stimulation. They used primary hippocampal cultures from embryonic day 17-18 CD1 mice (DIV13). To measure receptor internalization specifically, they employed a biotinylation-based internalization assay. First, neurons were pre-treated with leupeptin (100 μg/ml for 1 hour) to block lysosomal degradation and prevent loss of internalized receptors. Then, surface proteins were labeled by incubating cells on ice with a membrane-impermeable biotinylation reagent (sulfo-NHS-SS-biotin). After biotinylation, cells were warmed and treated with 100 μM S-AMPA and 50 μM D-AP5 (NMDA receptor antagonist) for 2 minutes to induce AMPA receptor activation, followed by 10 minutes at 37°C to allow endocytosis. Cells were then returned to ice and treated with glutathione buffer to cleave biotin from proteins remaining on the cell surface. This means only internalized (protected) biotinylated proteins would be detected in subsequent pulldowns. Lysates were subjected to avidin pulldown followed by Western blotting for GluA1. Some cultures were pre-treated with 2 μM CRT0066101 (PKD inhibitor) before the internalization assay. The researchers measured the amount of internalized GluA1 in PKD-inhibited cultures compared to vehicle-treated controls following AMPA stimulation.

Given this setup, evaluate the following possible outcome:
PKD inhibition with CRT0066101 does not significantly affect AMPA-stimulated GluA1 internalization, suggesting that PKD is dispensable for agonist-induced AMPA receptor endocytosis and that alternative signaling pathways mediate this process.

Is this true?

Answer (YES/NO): NO